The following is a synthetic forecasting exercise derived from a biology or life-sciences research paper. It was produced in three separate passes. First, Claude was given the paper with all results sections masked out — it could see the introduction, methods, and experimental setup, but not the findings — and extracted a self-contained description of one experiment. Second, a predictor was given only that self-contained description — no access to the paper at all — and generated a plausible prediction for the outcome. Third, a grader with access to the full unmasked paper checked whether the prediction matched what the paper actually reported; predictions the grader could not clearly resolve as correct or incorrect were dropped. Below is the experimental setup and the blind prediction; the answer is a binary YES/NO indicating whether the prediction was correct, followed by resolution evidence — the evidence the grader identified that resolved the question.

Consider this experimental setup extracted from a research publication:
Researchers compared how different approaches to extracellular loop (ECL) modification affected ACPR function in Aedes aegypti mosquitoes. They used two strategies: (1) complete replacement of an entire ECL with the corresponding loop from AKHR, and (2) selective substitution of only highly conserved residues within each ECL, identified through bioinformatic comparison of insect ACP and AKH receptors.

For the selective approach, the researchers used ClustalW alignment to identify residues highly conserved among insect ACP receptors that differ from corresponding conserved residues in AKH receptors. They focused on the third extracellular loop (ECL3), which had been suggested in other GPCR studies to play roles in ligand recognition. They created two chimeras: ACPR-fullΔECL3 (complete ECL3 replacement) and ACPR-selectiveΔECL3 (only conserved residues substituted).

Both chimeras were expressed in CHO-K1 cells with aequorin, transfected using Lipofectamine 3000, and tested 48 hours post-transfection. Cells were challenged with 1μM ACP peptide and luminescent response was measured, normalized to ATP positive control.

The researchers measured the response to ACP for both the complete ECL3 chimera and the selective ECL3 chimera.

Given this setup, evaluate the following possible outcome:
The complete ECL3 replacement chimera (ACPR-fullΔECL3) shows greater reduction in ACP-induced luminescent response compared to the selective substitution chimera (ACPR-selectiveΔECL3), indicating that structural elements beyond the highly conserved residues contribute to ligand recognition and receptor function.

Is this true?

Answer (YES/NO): YES